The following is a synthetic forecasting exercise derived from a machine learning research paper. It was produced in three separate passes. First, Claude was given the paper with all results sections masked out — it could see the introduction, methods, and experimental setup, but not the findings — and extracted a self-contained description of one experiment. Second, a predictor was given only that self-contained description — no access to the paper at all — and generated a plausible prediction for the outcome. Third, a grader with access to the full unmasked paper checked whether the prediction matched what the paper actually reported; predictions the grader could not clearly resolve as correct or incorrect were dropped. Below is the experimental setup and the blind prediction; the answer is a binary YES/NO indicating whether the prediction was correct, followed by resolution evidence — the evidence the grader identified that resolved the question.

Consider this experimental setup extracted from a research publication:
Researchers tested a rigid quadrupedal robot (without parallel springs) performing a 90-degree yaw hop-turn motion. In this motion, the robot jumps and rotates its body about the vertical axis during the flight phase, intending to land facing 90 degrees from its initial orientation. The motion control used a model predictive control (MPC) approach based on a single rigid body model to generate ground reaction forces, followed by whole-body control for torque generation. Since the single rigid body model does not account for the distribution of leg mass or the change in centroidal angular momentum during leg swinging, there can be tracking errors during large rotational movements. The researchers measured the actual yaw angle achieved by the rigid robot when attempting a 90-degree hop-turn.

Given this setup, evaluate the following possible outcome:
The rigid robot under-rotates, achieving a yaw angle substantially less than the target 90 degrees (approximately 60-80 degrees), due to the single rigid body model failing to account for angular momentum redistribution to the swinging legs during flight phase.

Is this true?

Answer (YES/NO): YES